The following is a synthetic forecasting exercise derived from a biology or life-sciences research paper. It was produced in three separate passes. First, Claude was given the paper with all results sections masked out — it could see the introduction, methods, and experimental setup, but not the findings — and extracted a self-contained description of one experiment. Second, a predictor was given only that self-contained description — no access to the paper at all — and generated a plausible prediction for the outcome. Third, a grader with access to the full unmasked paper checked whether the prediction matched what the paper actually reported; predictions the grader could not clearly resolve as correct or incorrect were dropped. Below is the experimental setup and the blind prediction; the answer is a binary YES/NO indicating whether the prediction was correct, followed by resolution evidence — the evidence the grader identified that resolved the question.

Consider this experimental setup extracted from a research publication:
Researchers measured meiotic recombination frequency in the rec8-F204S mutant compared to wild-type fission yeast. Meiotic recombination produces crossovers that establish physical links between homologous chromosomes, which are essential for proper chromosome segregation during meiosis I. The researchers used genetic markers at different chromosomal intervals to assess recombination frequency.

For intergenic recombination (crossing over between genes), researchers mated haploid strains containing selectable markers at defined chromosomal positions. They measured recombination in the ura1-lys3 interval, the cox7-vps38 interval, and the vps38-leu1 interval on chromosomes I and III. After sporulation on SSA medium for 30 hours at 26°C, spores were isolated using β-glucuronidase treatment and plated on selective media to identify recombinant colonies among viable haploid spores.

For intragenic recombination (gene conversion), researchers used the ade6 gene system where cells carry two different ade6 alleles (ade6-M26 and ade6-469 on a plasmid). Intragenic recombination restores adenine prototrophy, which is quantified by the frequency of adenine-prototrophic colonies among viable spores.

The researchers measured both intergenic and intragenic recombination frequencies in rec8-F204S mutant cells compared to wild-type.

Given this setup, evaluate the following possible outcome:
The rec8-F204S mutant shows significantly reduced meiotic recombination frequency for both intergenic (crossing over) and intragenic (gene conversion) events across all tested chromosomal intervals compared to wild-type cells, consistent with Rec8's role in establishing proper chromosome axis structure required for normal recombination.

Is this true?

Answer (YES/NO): YES